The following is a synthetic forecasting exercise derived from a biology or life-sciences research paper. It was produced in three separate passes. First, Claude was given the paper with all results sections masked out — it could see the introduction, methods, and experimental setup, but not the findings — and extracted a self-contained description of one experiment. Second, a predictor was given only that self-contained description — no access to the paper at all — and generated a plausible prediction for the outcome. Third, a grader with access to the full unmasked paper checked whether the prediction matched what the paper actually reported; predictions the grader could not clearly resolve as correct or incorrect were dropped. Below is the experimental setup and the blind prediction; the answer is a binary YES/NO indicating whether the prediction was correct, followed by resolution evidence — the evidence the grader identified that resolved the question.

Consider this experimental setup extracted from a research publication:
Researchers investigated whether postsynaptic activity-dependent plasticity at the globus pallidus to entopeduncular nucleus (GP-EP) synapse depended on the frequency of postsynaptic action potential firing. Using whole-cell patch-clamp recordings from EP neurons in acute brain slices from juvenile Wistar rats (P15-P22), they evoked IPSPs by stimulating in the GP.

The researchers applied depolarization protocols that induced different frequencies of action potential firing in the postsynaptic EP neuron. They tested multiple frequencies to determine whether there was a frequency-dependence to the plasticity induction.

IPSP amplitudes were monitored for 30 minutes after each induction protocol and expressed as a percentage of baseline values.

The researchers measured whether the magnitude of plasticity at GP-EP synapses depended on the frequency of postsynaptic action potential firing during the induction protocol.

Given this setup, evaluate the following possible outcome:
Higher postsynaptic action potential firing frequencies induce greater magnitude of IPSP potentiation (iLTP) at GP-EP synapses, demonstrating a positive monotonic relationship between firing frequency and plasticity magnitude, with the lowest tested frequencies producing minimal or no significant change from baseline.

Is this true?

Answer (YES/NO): NO